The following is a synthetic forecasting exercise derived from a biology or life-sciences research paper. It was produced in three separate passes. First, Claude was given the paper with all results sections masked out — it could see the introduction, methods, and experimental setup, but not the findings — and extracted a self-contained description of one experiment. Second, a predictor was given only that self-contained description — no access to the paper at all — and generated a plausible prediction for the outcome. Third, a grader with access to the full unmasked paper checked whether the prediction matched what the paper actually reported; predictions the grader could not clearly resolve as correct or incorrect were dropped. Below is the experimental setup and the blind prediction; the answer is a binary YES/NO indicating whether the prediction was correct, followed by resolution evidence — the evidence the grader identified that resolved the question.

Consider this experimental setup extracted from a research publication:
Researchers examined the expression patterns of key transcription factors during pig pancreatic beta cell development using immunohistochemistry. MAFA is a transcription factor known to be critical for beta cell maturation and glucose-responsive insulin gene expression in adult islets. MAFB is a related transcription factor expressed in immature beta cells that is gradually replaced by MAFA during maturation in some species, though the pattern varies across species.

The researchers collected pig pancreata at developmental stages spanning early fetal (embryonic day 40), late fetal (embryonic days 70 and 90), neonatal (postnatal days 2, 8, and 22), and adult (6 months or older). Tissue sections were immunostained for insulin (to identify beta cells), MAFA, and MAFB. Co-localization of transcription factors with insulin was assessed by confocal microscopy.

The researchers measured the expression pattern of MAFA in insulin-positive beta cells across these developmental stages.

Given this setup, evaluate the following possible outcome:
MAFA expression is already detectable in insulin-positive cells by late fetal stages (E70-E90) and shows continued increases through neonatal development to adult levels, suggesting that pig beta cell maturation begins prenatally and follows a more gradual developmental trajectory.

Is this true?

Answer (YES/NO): YES